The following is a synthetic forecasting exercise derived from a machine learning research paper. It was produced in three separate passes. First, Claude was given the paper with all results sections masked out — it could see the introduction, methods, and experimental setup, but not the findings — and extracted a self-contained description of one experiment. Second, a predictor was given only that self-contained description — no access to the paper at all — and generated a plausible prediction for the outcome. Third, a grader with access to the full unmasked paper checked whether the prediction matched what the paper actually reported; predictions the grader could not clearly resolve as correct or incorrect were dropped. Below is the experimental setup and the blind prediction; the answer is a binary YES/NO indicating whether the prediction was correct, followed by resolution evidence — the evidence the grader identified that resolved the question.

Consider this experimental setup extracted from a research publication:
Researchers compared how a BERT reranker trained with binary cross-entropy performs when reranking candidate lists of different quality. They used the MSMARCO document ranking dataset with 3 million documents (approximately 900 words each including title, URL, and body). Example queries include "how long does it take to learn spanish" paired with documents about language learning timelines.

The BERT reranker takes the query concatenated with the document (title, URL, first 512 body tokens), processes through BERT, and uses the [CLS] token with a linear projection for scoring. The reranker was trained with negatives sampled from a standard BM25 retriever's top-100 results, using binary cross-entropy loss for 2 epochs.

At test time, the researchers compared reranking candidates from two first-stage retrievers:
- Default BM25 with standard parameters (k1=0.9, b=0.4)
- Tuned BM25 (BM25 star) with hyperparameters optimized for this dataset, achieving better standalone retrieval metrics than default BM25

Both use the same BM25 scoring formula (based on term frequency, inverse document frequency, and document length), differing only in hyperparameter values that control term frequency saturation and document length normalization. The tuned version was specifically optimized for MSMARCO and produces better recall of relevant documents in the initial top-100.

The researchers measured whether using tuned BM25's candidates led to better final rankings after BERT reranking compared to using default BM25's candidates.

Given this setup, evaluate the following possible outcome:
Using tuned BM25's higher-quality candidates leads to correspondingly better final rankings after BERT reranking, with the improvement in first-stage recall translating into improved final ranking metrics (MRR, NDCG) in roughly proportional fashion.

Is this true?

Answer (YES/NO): NO